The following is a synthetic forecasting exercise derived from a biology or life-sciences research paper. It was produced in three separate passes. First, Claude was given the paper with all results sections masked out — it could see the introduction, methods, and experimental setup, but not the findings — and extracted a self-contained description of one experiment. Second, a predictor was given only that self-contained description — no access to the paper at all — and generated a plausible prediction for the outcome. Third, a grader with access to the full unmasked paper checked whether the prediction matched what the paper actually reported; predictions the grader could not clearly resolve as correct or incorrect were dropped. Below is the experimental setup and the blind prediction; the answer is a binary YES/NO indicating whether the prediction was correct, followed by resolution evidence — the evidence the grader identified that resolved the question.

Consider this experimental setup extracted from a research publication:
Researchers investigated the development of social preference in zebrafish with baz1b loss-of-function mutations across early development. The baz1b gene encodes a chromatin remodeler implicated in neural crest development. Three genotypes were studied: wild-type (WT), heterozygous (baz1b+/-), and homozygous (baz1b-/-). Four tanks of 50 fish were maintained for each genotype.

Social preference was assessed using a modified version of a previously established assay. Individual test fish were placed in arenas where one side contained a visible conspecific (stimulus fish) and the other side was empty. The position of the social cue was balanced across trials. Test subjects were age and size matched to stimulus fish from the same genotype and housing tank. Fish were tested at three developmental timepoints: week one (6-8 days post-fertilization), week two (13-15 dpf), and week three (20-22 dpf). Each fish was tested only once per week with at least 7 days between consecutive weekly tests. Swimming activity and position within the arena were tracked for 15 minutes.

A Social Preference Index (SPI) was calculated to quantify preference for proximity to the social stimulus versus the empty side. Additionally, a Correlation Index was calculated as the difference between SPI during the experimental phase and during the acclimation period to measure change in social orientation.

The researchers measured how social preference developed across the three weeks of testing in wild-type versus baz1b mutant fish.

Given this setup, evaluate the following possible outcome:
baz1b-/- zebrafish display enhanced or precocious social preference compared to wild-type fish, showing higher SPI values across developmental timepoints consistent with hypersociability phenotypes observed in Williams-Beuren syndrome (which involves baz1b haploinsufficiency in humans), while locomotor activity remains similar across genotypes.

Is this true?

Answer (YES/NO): NO